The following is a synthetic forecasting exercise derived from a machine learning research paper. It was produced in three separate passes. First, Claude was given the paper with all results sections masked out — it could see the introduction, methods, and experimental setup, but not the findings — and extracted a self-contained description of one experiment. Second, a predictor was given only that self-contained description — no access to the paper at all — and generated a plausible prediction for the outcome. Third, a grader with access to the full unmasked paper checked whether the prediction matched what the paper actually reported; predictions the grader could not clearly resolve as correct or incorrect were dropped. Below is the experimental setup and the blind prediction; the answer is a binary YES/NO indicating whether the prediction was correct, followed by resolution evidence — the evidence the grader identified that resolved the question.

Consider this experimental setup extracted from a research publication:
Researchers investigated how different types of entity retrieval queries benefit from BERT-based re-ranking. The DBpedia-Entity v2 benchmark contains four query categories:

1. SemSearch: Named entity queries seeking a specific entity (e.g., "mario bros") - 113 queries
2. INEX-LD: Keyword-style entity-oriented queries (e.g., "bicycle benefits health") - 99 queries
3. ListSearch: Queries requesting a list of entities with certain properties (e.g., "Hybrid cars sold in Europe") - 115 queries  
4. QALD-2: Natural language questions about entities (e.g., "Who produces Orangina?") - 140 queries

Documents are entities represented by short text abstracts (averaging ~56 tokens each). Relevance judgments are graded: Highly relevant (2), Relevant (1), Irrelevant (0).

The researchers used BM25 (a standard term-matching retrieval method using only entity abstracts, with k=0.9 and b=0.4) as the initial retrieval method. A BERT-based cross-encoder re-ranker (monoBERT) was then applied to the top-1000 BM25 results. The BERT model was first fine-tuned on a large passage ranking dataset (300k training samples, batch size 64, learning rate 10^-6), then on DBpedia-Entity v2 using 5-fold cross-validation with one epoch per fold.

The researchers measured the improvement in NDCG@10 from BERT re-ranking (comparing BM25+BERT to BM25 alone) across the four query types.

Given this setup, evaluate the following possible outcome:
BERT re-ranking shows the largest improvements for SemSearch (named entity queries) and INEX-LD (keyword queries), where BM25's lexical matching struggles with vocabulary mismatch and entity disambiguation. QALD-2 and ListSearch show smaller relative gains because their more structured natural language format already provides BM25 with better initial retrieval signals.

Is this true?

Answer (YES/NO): NO